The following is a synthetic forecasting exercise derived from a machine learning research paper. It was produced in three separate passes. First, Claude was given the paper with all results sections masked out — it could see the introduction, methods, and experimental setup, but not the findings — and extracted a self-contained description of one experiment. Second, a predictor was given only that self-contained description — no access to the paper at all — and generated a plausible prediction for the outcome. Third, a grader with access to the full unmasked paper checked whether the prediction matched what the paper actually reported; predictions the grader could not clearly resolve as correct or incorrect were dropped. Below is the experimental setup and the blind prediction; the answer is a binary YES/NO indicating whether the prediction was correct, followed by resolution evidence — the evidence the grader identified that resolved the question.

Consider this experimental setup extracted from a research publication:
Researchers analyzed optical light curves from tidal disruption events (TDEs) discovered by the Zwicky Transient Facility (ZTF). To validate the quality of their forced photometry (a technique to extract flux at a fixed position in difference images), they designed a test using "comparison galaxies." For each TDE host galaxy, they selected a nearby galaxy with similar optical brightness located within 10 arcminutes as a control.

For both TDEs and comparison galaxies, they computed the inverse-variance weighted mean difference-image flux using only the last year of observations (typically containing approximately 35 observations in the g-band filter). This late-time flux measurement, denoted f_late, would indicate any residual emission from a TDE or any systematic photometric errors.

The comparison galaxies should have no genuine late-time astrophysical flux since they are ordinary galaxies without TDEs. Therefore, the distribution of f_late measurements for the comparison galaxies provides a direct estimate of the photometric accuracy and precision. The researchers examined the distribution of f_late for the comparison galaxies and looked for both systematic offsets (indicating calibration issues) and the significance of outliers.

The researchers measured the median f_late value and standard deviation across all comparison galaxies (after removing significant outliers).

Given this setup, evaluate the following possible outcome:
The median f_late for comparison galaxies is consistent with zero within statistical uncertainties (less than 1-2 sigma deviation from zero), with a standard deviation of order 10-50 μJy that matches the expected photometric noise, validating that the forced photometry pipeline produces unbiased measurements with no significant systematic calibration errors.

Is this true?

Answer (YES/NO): NO